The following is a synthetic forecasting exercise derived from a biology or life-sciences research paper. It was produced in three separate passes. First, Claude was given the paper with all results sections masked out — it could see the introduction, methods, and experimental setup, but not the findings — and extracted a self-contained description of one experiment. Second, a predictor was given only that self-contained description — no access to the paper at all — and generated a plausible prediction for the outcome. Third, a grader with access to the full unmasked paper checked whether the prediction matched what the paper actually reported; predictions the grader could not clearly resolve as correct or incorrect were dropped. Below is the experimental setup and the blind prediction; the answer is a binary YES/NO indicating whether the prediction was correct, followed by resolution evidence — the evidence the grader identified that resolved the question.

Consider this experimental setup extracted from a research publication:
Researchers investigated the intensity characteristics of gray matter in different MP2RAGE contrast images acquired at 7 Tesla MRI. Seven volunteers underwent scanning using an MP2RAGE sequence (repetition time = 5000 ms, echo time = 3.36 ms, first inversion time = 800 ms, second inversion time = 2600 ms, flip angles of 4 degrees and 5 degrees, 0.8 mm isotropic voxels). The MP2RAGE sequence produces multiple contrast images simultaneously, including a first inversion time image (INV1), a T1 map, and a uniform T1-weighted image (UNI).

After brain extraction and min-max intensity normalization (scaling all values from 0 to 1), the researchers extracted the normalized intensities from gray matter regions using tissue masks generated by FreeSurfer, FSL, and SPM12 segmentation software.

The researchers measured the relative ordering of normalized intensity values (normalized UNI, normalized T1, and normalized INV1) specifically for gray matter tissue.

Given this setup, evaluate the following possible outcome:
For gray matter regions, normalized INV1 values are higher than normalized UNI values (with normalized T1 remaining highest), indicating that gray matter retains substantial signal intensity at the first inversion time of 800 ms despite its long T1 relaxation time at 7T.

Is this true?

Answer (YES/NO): NO